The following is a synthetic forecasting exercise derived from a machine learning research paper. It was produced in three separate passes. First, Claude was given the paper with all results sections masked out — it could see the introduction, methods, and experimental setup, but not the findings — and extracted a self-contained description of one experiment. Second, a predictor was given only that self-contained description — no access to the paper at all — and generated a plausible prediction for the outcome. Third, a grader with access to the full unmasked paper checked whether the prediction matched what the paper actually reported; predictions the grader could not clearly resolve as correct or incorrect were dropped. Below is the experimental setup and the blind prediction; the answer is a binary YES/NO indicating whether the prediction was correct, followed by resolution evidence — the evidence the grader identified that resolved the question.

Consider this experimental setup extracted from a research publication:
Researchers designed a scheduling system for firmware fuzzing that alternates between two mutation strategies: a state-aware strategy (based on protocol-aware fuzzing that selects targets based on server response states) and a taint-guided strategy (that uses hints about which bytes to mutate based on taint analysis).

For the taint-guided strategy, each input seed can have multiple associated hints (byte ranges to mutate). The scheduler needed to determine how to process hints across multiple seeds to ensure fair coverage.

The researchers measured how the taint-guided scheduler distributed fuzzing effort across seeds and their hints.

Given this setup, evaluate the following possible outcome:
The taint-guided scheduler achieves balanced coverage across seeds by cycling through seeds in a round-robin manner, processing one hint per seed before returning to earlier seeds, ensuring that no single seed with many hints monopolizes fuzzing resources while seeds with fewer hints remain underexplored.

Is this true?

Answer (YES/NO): YES